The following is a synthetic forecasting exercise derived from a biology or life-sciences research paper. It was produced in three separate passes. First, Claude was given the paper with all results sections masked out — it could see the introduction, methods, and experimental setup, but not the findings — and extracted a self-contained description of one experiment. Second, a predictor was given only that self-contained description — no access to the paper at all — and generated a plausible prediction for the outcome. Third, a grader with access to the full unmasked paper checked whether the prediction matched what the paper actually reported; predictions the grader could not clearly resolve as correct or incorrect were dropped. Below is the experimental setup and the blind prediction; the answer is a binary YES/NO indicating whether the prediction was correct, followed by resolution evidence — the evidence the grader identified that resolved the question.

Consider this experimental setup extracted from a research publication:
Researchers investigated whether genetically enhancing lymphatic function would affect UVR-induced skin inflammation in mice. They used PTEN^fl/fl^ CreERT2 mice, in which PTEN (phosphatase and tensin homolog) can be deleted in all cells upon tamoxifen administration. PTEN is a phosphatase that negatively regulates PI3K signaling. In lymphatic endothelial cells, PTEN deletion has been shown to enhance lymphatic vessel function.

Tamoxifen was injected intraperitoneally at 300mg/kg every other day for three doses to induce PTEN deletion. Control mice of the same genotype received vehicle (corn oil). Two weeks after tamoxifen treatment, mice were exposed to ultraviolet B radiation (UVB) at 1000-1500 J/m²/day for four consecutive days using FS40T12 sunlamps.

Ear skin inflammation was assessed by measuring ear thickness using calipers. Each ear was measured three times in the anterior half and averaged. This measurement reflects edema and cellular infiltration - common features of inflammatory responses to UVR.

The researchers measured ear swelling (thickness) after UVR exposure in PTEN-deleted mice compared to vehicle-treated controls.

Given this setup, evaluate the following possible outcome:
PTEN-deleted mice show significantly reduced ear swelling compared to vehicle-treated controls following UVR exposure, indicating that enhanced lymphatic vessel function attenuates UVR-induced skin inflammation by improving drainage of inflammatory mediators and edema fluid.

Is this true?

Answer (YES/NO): YES